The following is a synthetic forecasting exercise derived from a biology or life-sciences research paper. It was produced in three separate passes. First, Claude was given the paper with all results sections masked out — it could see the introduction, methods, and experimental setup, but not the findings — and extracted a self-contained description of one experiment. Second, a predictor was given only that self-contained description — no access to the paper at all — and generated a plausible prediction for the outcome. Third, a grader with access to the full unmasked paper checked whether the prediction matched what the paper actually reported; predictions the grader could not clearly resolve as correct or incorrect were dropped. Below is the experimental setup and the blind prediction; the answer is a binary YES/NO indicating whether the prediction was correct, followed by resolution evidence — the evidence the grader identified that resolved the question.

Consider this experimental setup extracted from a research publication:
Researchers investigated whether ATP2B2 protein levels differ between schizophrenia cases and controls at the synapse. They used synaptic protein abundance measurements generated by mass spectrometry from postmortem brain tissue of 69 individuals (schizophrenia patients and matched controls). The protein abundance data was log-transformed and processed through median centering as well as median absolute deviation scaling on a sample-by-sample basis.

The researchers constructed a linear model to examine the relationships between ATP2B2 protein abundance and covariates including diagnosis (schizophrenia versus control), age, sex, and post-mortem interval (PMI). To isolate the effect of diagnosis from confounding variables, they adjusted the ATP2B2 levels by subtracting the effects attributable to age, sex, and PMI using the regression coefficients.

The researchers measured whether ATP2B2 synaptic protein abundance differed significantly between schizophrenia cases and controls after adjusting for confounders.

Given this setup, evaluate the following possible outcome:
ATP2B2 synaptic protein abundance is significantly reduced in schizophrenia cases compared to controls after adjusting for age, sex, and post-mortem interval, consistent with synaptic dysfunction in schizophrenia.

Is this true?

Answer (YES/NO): YES